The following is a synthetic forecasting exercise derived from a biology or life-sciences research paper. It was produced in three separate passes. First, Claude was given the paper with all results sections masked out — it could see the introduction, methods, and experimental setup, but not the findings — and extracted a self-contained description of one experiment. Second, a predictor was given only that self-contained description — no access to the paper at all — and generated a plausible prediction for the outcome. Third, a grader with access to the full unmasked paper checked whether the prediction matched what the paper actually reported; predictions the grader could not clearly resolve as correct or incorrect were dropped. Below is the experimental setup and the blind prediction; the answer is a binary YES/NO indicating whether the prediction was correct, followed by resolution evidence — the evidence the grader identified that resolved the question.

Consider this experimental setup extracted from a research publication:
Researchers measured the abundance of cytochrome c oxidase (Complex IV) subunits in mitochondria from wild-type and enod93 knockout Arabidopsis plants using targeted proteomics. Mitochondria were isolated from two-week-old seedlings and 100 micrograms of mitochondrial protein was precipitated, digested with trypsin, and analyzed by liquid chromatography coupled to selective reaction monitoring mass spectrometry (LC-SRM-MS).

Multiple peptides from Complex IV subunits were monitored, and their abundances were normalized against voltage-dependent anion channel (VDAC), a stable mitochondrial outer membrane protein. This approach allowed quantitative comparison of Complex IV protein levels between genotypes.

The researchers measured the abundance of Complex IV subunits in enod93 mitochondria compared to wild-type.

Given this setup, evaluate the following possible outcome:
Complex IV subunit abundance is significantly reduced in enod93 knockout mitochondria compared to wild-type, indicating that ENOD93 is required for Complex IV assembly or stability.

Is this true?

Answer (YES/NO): NO